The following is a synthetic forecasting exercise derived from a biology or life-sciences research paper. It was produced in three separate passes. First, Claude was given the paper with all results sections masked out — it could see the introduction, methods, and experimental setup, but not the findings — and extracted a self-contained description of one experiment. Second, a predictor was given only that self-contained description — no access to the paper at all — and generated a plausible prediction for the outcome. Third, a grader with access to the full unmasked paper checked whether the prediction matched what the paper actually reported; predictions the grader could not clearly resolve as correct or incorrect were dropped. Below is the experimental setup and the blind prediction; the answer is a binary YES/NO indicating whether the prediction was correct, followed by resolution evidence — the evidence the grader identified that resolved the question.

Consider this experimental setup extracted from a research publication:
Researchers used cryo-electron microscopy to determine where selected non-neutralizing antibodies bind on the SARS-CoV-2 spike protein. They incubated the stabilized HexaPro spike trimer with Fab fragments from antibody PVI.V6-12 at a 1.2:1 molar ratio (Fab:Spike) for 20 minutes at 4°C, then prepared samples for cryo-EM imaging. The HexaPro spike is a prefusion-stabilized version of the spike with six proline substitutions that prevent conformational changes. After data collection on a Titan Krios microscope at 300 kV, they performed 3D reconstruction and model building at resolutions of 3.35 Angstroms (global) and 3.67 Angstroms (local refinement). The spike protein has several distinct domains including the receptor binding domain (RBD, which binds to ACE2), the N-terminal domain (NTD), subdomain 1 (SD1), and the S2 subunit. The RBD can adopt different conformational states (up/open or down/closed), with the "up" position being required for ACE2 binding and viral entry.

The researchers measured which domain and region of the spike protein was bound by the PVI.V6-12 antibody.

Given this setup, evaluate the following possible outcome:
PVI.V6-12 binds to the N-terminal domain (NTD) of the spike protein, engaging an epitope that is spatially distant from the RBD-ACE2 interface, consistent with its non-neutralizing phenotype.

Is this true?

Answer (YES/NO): NO